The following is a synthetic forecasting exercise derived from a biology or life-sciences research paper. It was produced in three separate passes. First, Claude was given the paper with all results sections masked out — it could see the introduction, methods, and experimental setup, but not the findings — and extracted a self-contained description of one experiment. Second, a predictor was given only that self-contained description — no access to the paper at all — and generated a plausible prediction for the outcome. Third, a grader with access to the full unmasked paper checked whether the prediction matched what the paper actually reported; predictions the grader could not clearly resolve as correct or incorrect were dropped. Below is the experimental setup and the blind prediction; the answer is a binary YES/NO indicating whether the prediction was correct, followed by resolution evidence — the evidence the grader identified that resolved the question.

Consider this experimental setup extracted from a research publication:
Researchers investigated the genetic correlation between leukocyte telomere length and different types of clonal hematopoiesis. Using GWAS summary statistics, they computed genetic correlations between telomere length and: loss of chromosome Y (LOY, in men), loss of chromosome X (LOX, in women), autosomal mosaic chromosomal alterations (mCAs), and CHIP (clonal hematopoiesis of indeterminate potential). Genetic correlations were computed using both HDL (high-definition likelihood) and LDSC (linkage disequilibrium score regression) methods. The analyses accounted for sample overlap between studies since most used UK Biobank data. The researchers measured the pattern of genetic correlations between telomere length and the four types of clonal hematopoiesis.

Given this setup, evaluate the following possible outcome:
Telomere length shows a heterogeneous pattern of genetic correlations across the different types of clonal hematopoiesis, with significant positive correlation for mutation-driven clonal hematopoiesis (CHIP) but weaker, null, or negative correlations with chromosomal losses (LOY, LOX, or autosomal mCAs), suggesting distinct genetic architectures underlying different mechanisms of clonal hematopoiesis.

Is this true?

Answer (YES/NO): NO